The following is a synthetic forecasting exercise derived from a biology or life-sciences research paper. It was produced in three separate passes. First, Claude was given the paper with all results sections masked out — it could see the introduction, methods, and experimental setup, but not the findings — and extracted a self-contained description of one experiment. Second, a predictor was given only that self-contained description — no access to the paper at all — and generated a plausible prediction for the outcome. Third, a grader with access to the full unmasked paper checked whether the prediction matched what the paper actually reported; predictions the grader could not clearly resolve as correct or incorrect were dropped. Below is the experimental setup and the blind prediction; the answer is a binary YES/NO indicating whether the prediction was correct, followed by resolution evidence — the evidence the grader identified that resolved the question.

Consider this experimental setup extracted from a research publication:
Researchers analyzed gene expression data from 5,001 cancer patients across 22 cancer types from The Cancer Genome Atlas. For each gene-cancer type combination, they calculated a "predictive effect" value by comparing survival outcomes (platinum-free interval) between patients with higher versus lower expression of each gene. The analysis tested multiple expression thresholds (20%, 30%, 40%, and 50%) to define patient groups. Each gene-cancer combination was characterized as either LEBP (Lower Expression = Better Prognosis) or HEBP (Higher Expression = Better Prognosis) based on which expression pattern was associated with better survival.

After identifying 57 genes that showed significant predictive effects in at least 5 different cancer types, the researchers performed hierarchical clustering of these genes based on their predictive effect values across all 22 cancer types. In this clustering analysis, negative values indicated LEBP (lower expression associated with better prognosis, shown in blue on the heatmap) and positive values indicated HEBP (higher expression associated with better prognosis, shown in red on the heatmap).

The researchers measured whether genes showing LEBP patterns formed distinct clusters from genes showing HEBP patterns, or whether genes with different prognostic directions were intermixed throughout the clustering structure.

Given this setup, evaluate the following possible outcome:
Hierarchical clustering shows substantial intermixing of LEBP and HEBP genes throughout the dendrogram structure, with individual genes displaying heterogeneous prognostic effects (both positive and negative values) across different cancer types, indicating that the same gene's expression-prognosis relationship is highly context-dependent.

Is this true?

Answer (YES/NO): NO